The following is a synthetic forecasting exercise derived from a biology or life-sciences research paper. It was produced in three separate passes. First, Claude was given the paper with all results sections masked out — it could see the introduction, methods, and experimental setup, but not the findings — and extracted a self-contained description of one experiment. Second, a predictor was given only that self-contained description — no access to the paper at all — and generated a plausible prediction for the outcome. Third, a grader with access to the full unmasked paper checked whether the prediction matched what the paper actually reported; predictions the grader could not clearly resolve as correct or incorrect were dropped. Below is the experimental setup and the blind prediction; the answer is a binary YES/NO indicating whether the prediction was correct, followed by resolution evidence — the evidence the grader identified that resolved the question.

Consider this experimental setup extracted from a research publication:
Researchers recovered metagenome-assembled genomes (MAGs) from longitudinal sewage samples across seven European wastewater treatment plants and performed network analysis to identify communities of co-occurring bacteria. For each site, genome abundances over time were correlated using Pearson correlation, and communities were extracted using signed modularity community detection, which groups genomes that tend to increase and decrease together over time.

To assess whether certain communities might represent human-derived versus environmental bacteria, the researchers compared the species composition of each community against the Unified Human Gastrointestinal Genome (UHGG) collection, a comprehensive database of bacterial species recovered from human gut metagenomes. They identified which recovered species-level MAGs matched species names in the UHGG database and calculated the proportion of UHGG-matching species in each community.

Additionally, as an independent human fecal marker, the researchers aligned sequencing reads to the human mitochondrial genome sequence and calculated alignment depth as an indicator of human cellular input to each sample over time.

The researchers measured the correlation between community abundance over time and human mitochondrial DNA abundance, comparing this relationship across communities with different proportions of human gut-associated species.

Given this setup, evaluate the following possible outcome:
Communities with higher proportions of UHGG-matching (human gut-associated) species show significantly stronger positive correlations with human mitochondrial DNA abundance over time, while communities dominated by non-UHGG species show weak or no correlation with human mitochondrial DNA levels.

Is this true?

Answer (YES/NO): YES